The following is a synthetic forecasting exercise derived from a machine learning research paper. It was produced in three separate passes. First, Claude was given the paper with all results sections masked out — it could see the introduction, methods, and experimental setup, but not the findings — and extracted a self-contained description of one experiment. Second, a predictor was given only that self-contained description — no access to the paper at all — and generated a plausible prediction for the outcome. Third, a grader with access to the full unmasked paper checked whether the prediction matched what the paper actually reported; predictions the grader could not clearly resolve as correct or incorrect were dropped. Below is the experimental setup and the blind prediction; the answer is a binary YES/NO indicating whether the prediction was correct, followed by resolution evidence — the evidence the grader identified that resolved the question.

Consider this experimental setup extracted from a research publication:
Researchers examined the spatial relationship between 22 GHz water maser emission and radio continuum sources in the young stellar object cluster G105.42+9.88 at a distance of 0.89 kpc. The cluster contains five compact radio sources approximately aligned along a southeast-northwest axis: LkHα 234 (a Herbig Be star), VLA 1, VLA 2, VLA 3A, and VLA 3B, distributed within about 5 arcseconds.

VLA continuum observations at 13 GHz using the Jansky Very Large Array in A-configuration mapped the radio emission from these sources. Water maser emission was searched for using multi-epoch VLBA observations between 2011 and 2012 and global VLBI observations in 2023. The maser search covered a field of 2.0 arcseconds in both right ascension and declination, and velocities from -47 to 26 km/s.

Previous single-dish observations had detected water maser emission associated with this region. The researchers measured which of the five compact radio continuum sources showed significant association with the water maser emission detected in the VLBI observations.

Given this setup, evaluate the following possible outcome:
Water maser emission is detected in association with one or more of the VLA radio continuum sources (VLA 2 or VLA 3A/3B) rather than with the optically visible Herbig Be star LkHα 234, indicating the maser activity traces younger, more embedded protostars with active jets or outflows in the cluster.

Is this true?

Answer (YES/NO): YES